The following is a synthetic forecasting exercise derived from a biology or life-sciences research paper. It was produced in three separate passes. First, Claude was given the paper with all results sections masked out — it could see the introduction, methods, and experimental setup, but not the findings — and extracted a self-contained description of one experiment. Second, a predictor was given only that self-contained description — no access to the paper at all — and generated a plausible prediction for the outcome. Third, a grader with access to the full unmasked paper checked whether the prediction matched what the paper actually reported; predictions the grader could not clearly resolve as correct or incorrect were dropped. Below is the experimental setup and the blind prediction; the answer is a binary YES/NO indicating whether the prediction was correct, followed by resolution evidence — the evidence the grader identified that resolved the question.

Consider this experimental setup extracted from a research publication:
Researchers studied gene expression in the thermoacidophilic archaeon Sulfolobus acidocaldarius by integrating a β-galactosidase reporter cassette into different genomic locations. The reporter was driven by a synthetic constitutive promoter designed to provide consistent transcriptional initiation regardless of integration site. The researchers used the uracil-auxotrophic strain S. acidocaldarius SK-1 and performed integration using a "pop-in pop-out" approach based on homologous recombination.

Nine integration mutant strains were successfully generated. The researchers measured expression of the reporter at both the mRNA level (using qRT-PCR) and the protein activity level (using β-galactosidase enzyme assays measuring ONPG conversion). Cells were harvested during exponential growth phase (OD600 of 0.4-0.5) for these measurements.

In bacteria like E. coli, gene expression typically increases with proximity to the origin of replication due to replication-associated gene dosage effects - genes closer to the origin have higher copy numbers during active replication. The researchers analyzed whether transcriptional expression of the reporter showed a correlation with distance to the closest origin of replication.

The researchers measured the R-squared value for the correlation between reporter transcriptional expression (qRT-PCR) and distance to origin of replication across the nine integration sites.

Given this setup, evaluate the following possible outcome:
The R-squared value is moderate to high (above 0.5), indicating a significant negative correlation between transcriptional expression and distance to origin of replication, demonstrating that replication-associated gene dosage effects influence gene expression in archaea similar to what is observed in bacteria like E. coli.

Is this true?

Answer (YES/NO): NO